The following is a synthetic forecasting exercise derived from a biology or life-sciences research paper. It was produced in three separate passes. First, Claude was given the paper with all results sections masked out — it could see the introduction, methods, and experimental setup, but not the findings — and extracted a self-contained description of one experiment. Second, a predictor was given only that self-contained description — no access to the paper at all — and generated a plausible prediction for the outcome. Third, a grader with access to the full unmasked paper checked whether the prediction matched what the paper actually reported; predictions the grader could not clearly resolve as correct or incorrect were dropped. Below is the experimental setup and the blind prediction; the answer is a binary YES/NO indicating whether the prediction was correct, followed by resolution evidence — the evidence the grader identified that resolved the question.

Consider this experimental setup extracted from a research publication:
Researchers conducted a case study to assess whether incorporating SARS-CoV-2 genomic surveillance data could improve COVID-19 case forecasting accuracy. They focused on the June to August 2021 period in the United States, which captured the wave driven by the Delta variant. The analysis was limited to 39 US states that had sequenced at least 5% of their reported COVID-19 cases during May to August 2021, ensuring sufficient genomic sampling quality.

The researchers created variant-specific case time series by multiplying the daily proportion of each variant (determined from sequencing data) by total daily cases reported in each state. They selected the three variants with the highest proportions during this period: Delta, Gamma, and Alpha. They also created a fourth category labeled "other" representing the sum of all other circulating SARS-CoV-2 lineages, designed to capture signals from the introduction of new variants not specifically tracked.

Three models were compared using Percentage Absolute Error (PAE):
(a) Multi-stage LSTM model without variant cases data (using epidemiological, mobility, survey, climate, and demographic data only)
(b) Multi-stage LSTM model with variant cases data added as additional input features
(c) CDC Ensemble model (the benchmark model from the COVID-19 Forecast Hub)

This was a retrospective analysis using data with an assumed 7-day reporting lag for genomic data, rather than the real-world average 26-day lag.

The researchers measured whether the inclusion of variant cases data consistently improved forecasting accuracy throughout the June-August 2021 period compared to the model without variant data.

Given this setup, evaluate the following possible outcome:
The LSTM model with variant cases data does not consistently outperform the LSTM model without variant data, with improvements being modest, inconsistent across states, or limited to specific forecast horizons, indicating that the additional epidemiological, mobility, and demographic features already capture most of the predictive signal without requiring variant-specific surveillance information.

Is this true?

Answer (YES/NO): NO